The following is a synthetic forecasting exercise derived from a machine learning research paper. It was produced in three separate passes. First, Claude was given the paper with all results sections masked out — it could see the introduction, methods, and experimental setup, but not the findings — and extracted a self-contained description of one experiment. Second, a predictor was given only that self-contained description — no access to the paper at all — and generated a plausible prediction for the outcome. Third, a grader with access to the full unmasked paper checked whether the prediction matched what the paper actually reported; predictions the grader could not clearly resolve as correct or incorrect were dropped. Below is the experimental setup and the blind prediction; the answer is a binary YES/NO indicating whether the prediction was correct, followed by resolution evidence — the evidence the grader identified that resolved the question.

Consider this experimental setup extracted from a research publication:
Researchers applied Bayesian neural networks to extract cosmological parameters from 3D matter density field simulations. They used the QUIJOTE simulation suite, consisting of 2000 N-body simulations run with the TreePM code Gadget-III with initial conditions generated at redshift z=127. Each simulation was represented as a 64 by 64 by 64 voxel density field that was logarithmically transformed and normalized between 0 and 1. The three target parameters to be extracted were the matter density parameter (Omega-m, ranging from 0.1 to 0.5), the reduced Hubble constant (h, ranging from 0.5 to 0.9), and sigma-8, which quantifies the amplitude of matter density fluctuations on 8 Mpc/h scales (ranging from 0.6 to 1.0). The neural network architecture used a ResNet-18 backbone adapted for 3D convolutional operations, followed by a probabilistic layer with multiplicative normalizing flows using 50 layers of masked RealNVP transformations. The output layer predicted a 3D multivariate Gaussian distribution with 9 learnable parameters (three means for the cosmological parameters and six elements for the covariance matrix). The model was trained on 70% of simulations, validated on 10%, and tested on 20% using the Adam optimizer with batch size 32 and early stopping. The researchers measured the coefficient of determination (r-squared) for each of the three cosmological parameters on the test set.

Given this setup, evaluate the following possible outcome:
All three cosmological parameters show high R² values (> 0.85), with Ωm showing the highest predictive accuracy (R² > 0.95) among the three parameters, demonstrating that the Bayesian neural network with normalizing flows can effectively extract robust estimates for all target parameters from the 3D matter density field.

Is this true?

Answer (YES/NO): NO